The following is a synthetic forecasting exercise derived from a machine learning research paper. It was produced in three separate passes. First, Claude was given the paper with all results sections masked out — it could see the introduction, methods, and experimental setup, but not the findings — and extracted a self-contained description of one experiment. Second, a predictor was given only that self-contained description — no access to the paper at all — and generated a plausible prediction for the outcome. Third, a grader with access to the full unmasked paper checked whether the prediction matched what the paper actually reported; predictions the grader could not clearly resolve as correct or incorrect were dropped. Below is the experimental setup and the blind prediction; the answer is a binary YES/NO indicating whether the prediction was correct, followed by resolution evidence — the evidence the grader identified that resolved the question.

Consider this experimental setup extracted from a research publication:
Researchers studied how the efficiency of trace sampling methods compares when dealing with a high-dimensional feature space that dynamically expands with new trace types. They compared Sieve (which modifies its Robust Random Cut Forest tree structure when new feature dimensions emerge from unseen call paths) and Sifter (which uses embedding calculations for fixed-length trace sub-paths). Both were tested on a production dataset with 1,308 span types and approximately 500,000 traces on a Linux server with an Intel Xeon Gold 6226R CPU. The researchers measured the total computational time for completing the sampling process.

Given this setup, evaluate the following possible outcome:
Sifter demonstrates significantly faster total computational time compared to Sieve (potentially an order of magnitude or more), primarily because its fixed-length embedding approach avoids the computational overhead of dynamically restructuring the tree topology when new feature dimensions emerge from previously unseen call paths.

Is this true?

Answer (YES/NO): NO